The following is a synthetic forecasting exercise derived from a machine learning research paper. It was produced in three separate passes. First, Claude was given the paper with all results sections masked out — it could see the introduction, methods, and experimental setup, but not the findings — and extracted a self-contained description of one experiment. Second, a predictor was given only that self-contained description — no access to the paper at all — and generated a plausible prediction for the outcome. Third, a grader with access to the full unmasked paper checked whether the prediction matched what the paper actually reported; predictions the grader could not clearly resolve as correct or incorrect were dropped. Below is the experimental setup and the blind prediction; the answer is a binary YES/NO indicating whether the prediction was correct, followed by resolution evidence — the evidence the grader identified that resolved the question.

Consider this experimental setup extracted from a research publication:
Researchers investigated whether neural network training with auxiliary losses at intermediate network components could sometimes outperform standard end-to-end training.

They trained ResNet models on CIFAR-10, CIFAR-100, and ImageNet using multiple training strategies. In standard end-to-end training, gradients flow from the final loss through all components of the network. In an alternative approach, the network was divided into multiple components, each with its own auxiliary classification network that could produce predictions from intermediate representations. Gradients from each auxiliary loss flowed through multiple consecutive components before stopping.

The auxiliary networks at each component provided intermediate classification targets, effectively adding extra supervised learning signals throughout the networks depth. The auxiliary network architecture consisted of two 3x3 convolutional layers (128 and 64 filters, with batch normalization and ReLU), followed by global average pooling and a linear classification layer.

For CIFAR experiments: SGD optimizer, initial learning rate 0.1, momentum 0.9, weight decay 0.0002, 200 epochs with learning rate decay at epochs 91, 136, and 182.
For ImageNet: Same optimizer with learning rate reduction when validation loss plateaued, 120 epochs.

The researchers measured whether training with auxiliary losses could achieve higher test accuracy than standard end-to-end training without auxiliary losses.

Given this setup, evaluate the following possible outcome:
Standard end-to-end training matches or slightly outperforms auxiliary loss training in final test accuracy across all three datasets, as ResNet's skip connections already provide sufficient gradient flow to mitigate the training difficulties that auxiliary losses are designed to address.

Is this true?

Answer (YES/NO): NO